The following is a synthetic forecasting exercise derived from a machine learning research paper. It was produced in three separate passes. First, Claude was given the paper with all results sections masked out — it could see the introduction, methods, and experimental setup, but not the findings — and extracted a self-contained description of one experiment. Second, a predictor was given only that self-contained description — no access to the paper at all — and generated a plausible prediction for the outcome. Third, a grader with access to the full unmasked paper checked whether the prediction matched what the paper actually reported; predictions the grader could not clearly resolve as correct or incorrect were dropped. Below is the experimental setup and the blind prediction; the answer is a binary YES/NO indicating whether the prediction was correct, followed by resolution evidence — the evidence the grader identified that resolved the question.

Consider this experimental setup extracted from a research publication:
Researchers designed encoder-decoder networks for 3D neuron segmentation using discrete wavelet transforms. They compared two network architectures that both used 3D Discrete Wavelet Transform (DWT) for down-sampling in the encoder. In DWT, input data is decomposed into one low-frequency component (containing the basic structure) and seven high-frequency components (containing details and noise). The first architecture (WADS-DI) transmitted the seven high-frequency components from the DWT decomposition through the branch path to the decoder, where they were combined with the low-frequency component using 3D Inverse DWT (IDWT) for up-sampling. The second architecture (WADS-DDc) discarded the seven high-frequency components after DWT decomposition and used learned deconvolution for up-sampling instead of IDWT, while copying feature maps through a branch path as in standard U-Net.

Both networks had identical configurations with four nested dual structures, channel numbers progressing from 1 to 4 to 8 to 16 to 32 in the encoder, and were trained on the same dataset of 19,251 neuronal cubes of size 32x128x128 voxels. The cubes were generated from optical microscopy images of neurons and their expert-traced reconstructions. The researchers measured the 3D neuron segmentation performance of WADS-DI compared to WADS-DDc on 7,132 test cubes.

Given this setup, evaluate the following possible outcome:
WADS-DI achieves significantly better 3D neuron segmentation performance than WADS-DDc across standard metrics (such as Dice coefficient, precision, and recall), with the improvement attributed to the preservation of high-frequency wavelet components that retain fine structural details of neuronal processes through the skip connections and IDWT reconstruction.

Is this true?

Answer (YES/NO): NO